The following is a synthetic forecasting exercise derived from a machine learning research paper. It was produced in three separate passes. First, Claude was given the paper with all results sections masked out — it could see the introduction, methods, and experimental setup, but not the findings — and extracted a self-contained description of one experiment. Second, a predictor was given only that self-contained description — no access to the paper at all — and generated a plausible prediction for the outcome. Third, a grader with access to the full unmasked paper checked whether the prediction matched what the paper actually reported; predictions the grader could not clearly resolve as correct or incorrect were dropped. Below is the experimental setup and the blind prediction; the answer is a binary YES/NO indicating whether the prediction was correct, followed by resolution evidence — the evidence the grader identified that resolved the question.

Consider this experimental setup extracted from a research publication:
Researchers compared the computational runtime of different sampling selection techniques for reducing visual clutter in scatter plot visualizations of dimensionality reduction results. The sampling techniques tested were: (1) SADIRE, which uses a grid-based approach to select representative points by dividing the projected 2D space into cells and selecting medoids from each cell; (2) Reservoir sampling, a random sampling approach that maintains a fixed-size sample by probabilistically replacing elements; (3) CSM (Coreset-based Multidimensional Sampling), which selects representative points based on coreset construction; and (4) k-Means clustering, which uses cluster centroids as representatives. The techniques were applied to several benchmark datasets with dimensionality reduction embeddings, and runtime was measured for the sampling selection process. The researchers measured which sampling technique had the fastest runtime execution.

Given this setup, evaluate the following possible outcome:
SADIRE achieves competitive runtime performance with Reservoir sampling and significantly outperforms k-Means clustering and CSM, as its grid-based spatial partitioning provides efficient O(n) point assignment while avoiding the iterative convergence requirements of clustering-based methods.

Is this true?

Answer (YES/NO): YES